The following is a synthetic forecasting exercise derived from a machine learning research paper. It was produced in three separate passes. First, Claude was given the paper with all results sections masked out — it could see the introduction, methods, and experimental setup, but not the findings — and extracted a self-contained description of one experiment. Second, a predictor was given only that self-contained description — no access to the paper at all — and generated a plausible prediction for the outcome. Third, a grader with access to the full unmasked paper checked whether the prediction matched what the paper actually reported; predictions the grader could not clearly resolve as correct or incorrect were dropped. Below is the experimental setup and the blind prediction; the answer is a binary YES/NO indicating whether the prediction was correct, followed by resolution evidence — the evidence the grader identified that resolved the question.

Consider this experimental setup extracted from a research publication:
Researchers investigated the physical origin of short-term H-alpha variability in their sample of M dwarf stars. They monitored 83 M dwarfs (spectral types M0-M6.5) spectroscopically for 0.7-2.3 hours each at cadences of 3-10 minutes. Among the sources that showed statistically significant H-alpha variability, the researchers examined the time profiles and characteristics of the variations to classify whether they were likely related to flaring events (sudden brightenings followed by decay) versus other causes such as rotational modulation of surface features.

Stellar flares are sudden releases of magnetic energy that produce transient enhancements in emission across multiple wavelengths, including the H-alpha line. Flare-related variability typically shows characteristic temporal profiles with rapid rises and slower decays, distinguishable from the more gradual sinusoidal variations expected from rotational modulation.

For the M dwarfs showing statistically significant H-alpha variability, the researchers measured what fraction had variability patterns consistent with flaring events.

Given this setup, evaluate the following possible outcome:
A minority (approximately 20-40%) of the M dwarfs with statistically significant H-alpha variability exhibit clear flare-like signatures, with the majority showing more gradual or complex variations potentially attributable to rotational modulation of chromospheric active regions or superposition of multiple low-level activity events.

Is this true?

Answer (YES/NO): NO